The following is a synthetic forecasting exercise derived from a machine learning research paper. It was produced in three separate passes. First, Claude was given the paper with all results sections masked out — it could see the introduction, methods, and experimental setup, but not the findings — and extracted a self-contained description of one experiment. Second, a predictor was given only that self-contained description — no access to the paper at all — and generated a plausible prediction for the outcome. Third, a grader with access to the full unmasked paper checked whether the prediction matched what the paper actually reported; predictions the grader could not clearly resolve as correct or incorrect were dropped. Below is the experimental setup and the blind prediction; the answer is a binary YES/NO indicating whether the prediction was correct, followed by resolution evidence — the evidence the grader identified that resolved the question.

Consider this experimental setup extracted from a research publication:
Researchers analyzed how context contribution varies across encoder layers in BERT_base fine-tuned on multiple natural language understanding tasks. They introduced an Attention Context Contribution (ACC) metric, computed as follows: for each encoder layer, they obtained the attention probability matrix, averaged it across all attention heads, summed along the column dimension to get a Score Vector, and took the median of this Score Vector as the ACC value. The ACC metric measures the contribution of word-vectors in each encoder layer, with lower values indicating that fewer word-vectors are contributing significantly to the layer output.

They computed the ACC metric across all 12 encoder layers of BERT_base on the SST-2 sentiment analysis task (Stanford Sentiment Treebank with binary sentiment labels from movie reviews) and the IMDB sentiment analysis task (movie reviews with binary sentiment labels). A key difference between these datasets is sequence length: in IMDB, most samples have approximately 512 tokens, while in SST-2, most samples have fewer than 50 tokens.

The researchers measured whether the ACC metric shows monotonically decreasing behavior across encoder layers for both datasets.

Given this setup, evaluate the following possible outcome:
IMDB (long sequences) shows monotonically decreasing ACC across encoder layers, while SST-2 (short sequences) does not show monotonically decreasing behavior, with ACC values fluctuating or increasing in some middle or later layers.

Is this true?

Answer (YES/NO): YES